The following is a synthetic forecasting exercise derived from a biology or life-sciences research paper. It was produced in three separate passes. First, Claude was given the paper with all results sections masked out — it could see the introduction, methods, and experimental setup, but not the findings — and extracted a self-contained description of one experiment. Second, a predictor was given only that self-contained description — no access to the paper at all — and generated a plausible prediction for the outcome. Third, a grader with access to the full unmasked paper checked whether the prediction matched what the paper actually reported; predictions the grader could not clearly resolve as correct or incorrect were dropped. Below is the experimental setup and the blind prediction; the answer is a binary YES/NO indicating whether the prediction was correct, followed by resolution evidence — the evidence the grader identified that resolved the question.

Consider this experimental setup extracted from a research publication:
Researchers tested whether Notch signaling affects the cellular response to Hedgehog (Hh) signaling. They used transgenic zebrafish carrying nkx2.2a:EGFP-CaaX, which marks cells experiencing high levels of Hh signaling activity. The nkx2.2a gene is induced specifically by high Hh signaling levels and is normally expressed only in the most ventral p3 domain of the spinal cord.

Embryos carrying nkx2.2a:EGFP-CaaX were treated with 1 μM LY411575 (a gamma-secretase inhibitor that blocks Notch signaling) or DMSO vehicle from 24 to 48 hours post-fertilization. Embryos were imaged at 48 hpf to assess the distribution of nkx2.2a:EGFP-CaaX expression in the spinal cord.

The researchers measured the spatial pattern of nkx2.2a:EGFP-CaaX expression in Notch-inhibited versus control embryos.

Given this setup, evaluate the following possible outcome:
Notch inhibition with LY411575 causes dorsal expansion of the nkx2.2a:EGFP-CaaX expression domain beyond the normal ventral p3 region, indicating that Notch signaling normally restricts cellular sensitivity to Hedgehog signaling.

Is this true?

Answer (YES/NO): NO